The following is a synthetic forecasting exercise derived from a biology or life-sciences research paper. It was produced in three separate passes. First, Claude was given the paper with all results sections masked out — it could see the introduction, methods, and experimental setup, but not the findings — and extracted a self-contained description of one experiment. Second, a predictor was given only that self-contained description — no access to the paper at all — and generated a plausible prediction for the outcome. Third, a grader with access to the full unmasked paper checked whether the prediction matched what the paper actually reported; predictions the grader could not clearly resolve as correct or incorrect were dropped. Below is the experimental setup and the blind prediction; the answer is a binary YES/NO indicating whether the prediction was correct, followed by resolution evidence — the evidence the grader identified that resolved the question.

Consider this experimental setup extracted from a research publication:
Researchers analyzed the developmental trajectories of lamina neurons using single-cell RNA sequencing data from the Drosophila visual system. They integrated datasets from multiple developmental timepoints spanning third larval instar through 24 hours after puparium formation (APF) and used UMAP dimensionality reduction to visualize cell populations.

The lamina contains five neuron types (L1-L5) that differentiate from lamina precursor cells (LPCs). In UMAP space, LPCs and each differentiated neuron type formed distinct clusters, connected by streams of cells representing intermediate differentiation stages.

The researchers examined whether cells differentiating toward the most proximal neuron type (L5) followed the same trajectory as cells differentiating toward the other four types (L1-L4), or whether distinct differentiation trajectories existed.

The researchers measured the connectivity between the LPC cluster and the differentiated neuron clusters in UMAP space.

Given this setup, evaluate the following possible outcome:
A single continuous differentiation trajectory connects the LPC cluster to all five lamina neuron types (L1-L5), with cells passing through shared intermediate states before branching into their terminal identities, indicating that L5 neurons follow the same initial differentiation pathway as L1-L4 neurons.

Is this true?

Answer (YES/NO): NO